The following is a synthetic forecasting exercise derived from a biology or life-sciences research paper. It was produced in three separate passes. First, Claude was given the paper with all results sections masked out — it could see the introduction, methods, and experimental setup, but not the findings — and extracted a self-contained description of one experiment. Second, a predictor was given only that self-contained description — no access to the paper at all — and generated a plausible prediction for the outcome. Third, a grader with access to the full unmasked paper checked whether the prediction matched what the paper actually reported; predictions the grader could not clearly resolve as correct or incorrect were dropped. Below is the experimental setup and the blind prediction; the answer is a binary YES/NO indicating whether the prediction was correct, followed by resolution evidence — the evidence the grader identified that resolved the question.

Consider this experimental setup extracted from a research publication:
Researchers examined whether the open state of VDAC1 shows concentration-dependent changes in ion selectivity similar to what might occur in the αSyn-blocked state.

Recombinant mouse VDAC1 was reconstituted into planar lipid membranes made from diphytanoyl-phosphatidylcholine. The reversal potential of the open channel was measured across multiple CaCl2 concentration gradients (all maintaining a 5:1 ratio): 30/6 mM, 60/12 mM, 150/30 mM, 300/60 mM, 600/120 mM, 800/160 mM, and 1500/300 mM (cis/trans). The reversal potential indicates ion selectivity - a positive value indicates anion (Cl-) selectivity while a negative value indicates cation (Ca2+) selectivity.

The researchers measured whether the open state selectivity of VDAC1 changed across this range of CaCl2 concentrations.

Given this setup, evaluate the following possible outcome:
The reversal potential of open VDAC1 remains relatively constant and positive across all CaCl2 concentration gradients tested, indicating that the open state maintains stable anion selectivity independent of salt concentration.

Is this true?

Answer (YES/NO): NO